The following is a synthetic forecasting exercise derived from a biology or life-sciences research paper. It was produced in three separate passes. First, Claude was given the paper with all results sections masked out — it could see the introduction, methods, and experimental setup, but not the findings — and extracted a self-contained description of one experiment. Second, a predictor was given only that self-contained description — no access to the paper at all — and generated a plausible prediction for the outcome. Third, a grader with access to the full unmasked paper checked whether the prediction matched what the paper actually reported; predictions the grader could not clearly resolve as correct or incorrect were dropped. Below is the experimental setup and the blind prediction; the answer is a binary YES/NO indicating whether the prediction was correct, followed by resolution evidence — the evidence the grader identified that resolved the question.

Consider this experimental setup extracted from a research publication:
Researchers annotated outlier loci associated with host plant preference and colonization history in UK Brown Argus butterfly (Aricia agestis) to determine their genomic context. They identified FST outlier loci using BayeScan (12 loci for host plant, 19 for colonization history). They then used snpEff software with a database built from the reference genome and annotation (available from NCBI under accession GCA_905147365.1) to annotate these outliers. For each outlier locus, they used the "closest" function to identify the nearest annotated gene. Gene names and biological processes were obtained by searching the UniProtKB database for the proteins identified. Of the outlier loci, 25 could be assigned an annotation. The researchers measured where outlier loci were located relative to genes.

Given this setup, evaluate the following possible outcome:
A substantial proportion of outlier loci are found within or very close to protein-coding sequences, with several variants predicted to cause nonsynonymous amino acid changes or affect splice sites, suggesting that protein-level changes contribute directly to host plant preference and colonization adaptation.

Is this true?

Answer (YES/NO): NO